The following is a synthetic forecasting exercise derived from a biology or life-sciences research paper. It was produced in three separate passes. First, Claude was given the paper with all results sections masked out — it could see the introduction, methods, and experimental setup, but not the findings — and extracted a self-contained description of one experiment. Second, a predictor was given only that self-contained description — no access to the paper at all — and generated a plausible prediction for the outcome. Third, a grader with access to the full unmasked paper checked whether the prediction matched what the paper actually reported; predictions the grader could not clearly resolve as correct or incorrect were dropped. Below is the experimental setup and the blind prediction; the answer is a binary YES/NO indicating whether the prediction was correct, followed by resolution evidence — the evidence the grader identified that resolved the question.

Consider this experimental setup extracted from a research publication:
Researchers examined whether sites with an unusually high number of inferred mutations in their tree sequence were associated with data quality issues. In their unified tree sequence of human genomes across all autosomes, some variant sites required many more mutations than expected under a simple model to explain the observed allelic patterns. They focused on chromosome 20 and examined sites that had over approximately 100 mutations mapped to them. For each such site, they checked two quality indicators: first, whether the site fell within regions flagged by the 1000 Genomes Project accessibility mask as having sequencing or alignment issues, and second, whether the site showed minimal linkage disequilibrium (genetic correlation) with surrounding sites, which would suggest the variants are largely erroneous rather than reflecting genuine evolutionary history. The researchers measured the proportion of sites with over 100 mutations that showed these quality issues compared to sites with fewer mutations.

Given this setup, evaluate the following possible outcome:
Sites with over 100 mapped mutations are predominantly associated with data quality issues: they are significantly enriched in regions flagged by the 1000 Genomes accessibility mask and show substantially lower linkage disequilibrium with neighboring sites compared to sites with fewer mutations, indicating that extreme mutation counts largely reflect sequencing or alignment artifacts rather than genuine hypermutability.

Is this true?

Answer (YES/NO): YES